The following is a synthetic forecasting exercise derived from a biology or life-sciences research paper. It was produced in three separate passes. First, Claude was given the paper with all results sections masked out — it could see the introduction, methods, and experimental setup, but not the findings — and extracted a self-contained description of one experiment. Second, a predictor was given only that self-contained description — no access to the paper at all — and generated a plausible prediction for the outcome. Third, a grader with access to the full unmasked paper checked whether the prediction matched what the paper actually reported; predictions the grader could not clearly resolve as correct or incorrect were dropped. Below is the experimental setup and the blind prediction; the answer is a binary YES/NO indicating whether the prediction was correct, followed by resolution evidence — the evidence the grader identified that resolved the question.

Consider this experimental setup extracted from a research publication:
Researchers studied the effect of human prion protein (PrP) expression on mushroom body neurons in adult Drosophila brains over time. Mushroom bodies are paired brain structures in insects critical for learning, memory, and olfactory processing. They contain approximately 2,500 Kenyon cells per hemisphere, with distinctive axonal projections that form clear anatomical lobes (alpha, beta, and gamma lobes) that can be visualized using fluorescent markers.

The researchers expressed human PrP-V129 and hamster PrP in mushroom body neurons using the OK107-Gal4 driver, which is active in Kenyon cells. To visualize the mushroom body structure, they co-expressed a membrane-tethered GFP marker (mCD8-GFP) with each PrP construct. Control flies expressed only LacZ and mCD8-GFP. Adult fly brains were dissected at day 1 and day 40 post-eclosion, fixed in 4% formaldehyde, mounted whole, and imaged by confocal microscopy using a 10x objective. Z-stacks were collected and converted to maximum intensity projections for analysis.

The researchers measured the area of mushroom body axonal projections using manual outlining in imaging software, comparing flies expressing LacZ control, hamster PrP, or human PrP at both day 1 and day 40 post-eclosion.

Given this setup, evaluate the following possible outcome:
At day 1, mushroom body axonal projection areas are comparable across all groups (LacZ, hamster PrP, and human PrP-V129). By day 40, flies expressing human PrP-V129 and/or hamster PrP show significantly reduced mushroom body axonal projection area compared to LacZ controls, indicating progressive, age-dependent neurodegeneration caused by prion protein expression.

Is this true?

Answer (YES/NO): NO